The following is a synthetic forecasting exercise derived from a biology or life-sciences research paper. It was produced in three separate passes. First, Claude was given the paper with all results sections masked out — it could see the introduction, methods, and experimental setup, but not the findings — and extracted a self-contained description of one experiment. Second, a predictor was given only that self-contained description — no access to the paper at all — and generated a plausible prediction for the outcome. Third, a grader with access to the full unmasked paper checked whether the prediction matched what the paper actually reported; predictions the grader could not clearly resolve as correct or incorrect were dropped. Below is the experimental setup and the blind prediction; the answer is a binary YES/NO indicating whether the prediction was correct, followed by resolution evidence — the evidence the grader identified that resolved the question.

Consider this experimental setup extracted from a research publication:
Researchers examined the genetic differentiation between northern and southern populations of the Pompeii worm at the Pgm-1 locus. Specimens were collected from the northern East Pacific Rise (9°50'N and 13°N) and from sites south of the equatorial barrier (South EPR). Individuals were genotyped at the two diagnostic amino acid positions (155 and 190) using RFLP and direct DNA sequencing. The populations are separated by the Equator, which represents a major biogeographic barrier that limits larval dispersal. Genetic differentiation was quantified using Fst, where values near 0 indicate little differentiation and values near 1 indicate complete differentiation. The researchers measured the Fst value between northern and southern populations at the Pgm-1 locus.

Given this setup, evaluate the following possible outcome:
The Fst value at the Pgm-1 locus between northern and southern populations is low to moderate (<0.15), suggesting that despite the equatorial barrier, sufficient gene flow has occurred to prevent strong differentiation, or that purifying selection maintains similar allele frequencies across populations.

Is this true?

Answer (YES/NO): NO